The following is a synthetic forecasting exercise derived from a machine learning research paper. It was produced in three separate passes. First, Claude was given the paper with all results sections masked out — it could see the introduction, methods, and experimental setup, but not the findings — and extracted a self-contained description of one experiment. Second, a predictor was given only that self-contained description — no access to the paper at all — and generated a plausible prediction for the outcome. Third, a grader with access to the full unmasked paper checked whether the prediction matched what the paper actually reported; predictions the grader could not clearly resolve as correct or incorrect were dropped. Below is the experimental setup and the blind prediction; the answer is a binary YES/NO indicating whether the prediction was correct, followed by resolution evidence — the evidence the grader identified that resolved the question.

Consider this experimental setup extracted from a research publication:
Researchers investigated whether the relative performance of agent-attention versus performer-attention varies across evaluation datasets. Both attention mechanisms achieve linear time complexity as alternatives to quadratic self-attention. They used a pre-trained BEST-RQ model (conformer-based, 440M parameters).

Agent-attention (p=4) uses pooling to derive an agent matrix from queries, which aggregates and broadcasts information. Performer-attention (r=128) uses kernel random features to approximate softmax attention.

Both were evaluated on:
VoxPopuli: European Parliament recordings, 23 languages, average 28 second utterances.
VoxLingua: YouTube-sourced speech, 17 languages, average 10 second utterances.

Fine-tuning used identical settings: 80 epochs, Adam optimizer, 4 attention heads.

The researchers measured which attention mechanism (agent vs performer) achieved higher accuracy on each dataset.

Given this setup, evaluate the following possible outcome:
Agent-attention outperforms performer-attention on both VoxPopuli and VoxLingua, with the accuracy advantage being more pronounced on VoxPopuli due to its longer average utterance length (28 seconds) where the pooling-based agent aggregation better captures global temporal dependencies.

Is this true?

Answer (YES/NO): NO